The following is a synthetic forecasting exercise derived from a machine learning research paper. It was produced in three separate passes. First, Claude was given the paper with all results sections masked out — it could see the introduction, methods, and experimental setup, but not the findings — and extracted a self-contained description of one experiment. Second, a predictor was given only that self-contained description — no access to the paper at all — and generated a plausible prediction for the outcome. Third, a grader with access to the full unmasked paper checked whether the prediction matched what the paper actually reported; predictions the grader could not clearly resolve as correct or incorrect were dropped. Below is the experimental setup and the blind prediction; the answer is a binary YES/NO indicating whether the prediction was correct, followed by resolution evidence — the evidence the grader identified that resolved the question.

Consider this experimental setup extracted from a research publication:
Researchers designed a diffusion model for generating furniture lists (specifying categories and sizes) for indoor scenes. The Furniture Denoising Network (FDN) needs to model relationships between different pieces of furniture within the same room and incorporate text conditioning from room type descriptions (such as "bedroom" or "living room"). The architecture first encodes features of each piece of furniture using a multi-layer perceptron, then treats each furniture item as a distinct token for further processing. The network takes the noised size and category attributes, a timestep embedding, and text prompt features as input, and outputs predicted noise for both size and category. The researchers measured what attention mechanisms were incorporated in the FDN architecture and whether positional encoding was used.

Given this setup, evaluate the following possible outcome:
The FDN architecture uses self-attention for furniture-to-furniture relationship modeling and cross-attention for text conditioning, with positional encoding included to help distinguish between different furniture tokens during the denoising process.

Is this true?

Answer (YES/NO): NO